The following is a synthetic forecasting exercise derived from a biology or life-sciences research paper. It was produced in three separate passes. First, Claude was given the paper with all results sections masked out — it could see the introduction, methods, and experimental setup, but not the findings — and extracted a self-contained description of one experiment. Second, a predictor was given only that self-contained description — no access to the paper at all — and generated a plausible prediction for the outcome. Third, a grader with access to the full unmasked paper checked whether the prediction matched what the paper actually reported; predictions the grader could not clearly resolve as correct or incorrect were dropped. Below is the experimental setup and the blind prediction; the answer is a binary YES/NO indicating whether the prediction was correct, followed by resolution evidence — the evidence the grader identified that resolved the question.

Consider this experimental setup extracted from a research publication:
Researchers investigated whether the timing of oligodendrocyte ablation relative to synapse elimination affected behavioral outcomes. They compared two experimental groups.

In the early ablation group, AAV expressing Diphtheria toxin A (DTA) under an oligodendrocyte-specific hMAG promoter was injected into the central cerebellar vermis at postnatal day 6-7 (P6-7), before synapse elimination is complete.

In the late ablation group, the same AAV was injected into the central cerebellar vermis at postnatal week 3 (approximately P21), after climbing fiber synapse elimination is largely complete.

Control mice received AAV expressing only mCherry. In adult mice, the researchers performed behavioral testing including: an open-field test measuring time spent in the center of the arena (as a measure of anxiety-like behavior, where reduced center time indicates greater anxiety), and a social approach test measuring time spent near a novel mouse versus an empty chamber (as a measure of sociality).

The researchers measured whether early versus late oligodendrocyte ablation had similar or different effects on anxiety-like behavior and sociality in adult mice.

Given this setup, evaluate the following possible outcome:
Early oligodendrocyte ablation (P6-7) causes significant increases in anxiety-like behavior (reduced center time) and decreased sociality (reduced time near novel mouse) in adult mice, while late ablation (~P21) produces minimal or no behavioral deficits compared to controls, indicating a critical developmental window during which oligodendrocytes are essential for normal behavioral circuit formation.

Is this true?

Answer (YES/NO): YES